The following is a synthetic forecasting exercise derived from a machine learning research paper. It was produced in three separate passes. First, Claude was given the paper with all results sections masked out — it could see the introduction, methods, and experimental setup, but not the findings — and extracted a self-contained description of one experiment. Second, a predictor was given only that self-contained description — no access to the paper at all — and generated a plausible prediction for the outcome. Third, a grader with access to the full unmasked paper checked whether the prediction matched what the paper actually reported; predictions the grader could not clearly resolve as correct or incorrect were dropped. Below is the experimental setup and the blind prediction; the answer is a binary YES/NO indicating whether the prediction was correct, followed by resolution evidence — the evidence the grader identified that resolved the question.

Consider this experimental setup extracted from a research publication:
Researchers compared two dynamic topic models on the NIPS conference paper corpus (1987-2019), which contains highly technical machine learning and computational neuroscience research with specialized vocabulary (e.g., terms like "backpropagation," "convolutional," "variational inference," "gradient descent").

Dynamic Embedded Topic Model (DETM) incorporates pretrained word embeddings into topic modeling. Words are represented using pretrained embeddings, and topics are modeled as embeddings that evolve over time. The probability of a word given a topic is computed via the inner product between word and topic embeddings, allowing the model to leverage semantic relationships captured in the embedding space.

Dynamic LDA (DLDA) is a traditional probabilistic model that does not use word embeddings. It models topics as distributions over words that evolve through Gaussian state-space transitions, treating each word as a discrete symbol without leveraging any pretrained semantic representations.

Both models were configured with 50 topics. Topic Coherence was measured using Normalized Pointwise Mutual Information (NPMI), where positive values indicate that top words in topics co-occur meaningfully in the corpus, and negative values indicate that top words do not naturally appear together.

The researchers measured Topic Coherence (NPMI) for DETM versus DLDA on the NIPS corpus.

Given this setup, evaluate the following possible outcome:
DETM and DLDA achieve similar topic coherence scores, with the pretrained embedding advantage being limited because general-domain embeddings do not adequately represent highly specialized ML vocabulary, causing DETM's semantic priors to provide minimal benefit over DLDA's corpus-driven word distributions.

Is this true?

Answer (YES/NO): NO